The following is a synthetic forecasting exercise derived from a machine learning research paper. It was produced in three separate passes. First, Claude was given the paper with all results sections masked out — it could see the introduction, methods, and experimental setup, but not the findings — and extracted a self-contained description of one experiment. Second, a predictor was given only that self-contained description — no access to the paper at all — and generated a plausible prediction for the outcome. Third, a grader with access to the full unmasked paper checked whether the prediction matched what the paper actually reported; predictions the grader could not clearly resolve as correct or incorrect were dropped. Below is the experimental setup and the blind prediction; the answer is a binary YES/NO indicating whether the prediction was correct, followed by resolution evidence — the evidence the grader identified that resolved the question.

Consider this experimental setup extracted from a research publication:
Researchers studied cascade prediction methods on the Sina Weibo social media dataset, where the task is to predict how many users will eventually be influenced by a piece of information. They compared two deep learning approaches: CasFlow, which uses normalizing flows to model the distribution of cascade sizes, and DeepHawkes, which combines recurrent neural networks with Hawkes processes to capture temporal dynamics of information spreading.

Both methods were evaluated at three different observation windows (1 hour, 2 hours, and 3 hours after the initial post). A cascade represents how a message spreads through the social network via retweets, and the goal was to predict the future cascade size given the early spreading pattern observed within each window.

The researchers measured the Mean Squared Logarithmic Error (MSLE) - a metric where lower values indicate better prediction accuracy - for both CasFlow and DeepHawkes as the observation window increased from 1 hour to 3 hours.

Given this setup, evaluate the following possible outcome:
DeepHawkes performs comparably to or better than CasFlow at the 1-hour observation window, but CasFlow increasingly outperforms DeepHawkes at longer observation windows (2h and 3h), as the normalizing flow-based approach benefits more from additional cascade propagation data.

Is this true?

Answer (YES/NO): NO